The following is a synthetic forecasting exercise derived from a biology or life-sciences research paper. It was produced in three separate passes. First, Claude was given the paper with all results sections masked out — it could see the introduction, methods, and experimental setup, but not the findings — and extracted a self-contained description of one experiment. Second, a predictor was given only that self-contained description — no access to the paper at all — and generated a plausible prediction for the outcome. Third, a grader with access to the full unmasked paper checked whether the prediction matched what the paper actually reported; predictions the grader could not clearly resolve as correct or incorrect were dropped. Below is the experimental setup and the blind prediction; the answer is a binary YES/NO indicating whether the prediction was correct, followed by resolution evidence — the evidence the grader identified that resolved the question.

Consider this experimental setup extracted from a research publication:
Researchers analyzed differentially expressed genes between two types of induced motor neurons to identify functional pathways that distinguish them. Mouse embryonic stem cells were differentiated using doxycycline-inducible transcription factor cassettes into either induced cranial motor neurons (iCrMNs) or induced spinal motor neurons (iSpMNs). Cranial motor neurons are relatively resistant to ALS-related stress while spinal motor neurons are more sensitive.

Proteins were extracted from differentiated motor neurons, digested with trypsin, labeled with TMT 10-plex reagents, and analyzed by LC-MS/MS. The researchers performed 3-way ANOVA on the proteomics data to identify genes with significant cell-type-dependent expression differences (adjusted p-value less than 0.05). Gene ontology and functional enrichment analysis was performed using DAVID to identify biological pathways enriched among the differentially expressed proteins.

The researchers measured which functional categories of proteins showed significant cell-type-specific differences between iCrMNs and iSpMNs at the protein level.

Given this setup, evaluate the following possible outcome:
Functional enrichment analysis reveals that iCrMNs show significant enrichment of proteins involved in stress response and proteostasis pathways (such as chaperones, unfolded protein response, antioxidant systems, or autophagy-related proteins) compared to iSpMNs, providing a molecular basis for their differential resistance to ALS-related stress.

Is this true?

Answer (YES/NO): NO